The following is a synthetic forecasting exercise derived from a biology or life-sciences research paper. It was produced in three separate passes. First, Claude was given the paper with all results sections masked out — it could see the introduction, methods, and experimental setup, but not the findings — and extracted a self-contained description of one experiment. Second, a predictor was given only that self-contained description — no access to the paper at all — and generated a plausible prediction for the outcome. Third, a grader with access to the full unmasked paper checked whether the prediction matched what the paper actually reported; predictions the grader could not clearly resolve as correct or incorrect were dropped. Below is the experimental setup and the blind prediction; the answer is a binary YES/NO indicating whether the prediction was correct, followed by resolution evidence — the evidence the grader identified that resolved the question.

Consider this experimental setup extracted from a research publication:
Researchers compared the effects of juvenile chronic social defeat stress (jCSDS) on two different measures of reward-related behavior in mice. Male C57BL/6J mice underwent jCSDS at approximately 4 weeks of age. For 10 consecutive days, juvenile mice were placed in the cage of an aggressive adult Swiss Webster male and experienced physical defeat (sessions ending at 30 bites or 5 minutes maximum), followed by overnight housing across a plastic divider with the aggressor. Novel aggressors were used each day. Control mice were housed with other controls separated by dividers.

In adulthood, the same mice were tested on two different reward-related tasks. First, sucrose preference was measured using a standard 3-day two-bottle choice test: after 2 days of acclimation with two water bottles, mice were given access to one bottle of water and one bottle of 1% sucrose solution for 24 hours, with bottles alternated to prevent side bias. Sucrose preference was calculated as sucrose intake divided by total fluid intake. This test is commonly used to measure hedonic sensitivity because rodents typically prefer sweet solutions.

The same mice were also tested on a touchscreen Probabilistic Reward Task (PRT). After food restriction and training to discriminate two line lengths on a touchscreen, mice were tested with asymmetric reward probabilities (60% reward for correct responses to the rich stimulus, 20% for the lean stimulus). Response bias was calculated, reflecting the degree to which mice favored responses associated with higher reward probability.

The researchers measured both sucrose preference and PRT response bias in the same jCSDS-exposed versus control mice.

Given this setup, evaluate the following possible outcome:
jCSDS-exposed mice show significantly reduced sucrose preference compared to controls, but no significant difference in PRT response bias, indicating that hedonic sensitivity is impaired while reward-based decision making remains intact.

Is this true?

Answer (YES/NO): NO